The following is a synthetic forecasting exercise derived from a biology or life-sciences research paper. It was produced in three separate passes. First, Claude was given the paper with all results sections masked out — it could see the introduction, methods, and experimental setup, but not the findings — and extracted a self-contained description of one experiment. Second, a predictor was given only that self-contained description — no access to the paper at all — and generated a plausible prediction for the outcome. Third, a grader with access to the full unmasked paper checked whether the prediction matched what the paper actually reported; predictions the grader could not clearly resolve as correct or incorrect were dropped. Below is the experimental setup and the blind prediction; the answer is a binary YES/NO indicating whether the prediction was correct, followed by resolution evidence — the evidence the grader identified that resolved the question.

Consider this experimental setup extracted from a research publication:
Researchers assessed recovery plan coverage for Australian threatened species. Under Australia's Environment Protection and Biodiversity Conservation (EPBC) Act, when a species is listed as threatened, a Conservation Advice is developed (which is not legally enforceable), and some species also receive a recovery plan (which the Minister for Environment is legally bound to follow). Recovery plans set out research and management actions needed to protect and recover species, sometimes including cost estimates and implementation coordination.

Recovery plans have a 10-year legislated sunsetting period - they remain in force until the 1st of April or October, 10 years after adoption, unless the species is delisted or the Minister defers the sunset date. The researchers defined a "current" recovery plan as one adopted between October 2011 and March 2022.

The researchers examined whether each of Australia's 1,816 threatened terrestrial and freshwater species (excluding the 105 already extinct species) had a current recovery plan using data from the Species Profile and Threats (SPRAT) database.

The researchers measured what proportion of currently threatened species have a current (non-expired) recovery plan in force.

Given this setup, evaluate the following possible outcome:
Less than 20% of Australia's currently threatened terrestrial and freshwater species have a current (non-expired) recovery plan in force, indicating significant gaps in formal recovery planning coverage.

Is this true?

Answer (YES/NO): YES